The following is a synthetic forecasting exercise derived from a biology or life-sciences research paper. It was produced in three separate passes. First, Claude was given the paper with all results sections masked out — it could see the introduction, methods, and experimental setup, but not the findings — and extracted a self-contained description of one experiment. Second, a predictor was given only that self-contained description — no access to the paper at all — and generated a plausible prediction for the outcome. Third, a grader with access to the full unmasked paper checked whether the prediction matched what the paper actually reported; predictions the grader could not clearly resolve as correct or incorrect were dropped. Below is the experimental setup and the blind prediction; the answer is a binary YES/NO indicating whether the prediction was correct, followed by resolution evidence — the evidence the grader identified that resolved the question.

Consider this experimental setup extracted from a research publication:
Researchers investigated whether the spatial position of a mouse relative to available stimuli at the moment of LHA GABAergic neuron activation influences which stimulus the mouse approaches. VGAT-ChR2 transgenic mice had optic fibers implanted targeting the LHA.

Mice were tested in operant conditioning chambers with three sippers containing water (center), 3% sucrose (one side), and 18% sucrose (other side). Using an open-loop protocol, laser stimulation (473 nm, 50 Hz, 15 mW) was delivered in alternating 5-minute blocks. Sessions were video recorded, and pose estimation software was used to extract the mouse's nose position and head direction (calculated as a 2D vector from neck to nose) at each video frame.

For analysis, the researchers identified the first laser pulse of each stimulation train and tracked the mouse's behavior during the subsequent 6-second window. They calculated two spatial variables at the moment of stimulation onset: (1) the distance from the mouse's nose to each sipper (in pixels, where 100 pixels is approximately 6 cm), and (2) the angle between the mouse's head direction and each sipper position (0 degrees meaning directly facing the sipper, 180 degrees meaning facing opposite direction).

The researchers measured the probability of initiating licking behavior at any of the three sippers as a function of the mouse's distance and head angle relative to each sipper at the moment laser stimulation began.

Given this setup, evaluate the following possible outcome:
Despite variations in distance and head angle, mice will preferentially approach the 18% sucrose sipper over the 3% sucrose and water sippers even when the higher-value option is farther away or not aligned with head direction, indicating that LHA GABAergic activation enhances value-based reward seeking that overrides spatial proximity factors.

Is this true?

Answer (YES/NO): NO